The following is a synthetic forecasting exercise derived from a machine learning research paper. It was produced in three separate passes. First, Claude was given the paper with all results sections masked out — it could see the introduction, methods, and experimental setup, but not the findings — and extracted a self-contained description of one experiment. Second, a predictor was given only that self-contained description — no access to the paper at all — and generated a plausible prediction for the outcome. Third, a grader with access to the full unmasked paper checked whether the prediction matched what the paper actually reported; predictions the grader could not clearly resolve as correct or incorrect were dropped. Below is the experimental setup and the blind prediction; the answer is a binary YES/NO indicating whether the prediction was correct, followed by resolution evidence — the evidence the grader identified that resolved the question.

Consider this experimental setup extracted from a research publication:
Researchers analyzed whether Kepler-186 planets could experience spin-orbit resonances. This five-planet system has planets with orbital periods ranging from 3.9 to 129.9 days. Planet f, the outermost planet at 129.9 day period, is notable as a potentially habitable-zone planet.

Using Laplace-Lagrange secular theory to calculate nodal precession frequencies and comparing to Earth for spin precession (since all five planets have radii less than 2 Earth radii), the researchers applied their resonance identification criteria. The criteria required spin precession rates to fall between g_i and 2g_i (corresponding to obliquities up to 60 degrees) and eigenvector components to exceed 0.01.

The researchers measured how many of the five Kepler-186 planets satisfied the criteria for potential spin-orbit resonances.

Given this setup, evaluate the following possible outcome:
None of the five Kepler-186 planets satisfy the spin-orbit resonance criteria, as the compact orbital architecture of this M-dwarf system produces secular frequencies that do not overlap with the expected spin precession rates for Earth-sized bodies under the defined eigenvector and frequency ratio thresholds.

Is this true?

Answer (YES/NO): NO